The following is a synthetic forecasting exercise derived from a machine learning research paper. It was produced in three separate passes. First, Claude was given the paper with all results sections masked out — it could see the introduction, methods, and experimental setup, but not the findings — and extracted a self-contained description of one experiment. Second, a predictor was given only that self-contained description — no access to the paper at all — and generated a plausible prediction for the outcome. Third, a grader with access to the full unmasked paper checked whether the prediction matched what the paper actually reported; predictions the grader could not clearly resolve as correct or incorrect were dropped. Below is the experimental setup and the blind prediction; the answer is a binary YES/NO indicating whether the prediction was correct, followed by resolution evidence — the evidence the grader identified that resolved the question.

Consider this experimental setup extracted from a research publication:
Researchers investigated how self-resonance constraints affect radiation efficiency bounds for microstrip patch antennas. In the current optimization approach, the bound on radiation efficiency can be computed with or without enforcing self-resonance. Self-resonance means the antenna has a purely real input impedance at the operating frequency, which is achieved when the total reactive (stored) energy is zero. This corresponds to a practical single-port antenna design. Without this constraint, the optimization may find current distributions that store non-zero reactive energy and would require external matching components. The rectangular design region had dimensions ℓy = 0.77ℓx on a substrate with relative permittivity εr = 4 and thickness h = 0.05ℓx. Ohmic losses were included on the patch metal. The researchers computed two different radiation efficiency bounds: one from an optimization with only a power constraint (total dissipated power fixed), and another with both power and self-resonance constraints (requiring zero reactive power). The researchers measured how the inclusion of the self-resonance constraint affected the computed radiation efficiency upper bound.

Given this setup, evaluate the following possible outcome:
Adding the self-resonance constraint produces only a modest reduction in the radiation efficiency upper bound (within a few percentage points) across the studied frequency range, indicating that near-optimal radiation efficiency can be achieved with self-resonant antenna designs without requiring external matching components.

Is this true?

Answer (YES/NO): NO